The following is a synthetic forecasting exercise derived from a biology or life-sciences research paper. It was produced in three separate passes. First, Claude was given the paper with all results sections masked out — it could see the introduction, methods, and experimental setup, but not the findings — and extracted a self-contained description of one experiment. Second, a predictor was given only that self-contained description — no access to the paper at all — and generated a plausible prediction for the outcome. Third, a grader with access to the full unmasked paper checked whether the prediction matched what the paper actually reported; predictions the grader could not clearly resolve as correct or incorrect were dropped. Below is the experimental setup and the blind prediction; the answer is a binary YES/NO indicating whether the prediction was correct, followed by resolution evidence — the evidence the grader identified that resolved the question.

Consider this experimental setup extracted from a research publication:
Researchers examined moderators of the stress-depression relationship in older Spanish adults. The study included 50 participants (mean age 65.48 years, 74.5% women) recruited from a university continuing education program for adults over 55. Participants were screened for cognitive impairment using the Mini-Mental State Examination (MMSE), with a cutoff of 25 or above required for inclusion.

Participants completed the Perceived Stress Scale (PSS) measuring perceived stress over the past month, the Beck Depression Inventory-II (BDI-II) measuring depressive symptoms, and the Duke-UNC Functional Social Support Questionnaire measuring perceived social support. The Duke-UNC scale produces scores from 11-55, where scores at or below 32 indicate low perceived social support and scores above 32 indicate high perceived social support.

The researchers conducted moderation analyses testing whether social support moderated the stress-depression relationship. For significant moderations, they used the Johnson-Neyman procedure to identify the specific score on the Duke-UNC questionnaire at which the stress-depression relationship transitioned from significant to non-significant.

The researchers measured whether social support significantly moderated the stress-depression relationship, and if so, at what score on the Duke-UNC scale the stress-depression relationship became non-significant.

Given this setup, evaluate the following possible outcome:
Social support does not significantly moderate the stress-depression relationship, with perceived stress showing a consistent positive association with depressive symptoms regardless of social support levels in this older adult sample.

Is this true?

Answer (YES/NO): NO